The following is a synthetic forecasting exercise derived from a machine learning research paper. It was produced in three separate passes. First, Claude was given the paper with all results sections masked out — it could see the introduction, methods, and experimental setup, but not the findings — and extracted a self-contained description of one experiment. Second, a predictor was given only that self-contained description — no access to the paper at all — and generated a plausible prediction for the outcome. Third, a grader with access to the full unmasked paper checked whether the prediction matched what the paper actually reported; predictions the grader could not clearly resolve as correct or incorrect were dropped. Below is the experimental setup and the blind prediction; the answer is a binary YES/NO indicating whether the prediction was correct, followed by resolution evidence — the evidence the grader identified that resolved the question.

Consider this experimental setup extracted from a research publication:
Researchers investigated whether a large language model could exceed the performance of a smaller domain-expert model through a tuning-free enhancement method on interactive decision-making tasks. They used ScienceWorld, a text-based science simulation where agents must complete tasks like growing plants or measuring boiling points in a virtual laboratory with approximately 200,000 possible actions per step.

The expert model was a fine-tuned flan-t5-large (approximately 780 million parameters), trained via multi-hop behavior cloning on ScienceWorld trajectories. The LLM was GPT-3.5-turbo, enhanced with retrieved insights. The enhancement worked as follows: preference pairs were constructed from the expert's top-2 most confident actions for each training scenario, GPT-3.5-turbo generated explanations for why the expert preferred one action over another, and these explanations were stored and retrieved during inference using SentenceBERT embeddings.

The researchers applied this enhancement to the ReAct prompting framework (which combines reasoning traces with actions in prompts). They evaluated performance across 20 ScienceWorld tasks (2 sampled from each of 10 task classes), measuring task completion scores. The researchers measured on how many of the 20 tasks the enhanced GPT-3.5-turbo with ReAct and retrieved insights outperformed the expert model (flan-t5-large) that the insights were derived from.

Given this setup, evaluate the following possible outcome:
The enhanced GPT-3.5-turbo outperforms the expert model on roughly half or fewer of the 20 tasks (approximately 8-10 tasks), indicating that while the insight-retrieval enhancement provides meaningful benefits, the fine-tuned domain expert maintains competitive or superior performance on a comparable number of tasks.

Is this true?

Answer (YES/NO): YES